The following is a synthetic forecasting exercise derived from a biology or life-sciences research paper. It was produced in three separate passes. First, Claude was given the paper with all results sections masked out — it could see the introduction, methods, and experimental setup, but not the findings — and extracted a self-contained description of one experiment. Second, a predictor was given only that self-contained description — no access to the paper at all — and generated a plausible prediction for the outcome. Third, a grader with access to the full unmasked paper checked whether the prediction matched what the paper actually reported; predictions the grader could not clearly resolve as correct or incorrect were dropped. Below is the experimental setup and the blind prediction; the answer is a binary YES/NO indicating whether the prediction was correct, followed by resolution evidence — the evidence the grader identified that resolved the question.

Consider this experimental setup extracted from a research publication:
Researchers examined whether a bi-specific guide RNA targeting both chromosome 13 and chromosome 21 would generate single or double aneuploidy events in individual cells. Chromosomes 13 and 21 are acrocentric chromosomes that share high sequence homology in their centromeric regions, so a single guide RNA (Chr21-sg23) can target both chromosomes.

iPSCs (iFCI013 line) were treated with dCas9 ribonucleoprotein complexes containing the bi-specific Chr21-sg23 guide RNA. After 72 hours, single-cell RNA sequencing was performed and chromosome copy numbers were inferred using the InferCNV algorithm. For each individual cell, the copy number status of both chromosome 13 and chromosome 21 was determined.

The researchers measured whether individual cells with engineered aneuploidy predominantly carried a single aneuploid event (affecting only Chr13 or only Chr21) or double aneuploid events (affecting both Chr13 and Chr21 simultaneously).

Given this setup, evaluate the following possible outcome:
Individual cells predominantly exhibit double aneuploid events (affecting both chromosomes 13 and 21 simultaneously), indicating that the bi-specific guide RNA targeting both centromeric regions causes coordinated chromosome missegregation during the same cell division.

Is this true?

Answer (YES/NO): NO